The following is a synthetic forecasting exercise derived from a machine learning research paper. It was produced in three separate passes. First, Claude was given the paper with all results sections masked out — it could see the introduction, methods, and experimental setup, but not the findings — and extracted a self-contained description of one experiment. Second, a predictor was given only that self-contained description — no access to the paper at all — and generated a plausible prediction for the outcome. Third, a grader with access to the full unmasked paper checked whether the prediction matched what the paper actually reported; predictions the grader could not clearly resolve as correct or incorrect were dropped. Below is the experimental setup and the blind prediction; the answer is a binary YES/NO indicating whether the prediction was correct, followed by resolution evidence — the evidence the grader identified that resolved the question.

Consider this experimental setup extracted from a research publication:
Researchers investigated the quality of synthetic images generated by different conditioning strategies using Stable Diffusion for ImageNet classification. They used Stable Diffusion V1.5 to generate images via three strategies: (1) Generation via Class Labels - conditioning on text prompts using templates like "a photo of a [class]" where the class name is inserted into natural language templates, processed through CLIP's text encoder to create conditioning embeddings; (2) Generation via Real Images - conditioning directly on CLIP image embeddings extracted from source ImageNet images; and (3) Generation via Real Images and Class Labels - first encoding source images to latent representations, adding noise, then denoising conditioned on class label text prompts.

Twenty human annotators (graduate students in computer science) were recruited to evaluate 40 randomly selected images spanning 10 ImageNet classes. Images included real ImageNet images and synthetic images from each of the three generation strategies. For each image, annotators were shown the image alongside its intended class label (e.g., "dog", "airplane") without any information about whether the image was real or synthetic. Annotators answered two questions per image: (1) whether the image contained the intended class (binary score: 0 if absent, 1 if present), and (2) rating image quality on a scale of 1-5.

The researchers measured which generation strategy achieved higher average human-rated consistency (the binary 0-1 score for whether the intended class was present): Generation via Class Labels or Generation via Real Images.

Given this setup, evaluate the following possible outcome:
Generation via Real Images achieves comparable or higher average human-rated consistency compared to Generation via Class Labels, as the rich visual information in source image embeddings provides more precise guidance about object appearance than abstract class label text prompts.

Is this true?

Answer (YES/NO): NO